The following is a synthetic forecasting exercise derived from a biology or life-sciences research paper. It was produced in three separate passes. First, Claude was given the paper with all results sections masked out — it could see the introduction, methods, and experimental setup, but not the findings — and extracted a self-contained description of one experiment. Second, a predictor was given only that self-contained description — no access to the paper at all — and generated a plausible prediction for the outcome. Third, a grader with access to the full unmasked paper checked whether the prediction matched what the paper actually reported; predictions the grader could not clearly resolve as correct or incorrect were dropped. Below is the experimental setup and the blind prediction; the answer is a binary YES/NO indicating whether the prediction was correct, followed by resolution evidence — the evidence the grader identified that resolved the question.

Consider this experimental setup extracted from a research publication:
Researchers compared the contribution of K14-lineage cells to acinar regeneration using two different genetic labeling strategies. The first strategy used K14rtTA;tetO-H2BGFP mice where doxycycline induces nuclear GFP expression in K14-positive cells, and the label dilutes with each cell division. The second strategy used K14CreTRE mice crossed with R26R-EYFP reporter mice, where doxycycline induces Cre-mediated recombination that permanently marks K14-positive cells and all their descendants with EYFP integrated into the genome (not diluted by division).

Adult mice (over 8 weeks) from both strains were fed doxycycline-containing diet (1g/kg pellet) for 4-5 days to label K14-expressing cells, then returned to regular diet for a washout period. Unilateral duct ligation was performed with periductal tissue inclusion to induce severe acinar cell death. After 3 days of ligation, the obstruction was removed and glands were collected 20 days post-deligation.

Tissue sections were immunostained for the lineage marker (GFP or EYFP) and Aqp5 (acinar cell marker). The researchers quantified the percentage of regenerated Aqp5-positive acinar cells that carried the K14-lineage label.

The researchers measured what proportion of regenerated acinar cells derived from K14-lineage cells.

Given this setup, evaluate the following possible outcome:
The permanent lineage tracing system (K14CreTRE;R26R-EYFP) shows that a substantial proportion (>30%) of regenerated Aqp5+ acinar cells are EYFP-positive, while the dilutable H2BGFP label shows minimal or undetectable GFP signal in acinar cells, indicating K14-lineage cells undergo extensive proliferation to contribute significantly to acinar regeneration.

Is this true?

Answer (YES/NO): NO